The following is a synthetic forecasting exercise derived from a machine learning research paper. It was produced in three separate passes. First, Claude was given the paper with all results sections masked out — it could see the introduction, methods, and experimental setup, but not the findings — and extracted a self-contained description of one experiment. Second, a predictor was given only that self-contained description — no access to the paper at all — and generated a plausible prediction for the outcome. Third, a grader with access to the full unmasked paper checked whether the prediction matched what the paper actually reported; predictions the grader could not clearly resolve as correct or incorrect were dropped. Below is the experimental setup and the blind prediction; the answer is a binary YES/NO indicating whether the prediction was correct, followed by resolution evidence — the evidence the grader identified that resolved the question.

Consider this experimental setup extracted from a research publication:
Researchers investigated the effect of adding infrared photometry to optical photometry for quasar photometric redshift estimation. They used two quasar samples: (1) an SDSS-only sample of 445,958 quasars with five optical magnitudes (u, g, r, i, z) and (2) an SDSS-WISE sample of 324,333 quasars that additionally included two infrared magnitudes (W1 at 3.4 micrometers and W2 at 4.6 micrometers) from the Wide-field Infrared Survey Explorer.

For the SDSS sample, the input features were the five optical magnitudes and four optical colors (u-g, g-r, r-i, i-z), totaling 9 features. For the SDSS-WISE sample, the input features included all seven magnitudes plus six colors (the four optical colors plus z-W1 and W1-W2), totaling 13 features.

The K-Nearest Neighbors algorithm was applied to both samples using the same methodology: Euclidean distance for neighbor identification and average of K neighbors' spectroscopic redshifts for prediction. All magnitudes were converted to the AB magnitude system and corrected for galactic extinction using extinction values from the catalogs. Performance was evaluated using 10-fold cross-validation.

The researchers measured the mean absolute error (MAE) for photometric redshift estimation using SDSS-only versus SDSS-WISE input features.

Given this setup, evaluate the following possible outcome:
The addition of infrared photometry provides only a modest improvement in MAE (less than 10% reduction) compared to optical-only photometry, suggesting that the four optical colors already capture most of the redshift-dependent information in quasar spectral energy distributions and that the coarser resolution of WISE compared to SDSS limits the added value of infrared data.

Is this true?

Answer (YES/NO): NO